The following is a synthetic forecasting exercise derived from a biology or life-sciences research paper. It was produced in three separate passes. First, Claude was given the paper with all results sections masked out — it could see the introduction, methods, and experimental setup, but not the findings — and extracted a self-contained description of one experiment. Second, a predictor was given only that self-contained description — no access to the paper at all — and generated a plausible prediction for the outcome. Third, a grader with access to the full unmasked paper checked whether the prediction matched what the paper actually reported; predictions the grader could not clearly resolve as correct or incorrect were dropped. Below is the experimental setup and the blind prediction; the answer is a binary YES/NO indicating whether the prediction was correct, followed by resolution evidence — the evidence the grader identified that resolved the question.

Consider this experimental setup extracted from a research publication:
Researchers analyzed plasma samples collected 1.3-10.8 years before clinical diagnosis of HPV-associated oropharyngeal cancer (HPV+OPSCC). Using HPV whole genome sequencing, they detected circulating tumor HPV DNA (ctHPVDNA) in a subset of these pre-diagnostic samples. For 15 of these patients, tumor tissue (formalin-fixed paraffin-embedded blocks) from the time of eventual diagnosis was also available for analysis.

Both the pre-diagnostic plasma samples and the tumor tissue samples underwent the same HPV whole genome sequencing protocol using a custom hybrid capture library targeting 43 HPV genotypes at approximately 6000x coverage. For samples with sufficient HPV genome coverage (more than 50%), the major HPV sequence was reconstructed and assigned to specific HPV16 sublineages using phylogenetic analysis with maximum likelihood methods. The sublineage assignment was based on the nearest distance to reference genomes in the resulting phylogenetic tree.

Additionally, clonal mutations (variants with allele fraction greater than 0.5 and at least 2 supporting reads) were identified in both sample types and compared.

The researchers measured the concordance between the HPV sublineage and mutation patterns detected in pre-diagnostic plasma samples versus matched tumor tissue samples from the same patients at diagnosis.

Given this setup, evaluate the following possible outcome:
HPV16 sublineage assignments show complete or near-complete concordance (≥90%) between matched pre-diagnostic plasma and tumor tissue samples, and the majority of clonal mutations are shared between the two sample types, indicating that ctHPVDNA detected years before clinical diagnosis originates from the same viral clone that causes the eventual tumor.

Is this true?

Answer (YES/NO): YES